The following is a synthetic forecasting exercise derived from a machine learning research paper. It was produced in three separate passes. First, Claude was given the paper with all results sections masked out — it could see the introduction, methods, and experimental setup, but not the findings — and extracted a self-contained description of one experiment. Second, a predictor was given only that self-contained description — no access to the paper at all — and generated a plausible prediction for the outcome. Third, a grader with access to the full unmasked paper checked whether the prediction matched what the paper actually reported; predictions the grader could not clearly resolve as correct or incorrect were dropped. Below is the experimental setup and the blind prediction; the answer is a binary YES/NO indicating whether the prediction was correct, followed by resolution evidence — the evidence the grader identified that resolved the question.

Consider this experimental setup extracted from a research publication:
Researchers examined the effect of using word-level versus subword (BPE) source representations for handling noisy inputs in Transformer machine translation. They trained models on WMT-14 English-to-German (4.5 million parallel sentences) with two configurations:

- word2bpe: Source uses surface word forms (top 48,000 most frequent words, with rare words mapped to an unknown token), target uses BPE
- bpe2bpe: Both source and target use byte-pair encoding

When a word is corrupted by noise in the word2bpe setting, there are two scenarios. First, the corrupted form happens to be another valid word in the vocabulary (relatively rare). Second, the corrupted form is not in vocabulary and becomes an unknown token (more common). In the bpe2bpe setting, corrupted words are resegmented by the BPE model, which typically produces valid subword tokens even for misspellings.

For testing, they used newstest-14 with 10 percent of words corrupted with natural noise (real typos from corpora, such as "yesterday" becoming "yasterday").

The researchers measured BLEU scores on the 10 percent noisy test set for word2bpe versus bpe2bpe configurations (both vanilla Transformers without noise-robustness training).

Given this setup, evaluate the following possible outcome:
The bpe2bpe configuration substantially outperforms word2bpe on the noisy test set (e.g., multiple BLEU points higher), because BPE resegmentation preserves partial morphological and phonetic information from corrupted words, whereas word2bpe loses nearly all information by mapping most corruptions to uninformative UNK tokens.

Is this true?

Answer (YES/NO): NO